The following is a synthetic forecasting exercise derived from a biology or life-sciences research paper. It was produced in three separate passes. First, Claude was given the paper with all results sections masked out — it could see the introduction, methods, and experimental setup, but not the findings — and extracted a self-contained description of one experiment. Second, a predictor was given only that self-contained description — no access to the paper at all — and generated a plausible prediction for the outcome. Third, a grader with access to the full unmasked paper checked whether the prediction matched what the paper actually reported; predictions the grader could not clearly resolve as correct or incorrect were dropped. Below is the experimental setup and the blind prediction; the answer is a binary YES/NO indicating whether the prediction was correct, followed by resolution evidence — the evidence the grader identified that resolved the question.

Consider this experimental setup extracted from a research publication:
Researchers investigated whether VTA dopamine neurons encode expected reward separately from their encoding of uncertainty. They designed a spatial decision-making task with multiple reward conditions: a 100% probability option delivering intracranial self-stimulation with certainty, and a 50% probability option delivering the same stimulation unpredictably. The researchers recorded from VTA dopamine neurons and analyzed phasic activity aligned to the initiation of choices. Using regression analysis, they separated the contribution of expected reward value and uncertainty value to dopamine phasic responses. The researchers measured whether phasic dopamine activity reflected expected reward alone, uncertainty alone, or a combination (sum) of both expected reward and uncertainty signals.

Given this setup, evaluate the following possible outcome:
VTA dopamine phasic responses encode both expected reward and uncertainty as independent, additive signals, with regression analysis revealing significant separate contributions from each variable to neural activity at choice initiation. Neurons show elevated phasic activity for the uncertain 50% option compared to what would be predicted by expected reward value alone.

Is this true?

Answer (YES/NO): NO